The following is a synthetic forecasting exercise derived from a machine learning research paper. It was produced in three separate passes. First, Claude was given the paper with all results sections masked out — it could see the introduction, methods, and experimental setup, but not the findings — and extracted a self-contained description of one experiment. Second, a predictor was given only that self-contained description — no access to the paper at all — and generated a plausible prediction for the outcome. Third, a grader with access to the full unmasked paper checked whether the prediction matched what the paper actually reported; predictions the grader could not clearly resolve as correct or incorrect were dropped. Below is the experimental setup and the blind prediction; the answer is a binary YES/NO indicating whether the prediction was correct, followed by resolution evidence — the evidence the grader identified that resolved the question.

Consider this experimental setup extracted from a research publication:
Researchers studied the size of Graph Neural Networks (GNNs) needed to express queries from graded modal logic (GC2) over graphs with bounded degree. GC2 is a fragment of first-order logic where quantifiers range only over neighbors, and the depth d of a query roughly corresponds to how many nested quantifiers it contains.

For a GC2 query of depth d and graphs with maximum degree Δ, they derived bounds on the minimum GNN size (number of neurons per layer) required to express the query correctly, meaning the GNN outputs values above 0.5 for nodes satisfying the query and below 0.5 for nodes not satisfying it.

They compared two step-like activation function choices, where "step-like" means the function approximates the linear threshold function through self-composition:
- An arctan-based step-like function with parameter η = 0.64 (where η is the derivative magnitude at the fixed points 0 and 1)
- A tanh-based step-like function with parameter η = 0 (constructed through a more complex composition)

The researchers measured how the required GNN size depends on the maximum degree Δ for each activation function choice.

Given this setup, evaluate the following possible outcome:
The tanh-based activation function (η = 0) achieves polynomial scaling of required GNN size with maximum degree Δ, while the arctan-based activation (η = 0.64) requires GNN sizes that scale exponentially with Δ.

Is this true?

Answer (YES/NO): NO